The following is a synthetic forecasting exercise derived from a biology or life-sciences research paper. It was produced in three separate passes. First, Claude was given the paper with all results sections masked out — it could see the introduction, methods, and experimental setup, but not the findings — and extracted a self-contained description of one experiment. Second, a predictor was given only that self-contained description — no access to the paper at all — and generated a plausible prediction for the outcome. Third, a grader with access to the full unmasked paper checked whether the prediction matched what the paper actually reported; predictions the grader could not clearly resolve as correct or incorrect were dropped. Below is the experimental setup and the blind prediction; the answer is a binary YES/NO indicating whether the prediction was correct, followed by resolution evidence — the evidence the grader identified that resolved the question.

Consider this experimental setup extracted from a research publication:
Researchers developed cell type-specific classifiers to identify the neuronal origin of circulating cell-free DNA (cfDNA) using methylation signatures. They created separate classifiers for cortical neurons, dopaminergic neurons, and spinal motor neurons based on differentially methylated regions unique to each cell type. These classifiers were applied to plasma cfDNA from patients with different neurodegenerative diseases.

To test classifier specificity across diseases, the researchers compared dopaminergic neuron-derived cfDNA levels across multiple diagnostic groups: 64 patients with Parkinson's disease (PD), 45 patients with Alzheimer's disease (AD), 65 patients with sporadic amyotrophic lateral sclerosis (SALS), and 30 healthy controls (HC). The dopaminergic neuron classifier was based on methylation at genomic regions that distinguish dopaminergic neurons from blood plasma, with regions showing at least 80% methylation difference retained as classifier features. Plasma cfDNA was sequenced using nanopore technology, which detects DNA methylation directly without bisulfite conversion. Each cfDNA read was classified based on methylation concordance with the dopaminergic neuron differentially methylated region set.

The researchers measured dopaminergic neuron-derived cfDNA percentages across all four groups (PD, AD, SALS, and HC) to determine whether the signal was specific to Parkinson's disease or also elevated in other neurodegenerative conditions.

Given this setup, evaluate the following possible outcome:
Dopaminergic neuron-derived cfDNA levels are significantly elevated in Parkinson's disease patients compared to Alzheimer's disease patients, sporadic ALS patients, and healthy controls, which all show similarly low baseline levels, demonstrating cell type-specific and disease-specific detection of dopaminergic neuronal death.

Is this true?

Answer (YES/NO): NO